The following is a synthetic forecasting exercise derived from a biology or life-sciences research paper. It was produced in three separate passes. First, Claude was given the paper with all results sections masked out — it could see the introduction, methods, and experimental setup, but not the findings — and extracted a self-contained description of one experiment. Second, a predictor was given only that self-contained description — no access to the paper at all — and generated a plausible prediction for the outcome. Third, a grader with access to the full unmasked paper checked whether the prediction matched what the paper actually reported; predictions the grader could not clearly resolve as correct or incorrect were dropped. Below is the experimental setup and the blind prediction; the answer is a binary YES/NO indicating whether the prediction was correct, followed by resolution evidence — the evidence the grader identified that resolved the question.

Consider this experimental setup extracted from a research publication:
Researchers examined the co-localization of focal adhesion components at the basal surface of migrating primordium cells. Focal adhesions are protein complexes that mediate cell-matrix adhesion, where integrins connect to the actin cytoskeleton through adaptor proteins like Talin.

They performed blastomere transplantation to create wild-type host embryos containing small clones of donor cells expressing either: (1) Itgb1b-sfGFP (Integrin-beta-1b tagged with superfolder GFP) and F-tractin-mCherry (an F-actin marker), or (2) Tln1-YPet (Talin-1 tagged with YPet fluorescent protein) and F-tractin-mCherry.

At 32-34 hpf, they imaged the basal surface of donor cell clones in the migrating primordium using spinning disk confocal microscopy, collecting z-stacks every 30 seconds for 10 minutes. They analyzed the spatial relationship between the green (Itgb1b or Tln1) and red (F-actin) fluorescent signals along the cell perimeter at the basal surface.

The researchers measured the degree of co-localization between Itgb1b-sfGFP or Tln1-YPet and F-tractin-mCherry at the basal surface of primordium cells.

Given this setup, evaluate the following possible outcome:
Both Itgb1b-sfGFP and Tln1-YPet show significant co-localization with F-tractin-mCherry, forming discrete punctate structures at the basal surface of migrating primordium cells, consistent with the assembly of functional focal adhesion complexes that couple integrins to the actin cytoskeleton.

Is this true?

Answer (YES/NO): NO